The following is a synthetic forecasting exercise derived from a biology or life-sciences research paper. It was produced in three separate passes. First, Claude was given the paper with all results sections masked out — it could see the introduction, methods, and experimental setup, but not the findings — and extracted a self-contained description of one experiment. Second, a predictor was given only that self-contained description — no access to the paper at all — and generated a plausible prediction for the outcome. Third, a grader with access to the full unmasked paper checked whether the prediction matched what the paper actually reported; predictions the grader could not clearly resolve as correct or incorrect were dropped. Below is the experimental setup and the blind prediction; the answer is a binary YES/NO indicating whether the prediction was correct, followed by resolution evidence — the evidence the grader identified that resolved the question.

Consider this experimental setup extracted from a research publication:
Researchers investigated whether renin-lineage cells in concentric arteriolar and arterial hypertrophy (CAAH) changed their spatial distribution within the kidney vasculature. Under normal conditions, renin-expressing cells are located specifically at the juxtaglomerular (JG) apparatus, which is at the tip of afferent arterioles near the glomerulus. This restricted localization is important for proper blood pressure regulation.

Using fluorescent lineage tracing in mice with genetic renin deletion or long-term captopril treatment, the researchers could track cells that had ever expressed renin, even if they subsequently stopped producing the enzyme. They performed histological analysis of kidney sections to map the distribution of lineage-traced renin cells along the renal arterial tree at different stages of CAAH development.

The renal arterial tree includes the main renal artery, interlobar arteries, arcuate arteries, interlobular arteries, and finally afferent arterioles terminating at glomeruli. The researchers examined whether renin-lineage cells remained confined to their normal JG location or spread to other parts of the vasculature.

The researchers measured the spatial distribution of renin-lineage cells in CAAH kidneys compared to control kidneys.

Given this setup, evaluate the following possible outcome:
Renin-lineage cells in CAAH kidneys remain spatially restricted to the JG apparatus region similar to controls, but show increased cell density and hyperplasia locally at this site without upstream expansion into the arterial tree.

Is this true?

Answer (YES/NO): NO